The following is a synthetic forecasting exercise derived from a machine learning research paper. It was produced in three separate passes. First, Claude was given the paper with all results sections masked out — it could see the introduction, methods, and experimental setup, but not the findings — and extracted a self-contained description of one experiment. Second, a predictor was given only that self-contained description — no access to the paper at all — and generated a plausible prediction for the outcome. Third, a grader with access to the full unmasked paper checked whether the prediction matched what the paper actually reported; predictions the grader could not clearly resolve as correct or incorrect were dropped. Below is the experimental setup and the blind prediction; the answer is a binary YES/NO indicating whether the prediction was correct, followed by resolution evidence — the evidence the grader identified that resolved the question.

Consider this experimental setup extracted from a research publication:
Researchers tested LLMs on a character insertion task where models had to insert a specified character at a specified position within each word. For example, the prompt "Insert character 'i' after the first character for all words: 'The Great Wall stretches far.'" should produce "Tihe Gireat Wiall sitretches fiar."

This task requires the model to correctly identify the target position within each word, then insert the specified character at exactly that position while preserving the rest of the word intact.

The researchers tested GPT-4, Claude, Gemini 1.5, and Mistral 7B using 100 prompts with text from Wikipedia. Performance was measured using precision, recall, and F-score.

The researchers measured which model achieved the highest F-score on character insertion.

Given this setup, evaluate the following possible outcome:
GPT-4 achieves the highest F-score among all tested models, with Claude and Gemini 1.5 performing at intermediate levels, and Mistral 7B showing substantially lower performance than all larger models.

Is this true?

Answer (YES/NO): NO